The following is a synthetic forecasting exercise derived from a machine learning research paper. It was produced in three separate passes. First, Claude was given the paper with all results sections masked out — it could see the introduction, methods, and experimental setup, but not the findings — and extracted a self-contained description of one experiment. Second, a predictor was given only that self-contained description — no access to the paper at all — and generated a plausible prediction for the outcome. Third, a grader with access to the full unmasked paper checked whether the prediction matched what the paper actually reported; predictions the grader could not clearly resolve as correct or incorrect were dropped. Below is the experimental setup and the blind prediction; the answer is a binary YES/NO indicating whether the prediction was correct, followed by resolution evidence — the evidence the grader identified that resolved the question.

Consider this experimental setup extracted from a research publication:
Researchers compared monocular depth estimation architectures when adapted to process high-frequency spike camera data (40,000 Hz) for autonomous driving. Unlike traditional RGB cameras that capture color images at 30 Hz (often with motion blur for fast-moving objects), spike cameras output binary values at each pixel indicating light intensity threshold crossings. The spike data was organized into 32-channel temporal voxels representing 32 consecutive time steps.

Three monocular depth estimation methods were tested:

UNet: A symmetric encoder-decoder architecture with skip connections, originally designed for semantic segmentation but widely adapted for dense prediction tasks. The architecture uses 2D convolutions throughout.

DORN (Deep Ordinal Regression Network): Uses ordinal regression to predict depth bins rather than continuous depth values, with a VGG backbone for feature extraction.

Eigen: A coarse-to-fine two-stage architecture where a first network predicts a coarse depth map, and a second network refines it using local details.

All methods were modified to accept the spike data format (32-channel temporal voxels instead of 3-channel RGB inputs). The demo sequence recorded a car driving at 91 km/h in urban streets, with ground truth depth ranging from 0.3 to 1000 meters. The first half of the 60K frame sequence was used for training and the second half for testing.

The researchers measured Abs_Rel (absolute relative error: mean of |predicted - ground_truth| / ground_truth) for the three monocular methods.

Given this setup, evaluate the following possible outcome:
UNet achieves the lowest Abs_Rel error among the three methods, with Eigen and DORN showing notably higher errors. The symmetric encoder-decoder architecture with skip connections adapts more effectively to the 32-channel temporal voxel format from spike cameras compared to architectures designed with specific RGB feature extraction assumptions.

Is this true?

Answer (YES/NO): YES